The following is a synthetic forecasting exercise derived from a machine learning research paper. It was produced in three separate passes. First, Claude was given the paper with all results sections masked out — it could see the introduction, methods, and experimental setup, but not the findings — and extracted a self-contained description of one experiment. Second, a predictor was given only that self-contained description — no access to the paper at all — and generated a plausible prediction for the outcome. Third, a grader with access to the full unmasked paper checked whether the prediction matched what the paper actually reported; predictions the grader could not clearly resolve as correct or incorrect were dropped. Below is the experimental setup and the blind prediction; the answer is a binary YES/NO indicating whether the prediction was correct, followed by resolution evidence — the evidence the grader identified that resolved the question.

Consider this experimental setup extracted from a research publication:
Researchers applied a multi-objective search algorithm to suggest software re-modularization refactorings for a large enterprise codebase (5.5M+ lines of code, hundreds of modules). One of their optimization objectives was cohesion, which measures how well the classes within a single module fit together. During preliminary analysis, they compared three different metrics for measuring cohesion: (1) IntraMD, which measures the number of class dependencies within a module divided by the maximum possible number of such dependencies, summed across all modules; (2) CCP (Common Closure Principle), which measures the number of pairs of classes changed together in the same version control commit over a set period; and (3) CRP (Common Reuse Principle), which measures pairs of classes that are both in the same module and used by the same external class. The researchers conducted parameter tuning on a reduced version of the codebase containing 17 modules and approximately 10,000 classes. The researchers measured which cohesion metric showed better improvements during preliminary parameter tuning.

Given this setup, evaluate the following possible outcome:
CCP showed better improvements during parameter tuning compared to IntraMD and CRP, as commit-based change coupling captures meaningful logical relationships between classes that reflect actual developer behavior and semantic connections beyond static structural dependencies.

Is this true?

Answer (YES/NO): NO